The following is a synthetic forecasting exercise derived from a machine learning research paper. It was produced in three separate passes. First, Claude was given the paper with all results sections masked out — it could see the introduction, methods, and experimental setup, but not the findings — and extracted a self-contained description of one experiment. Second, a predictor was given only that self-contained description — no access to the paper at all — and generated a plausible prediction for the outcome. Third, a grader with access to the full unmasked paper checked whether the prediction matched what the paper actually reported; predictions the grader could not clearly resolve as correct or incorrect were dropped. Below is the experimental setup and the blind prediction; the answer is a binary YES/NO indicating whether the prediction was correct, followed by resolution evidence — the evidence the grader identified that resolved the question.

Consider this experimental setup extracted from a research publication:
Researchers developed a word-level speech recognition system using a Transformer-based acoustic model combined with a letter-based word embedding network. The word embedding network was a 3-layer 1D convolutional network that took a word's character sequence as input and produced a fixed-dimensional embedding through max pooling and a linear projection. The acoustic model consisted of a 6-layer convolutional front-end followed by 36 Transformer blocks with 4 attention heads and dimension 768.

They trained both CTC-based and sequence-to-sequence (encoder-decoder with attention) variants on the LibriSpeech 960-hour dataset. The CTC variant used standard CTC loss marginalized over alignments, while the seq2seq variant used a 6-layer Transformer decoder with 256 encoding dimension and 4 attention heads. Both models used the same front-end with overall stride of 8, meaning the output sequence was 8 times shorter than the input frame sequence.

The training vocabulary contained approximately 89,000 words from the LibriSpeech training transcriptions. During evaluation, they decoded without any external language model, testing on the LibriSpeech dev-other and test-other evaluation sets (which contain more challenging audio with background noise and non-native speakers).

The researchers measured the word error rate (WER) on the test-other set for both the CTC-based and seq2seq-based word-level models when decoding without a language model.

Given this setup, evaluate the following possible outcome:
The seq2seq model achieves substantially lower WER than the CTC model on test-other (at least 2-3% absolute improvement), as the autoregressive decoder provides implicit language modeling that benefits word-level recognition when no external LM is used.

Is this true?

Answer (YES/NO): NO